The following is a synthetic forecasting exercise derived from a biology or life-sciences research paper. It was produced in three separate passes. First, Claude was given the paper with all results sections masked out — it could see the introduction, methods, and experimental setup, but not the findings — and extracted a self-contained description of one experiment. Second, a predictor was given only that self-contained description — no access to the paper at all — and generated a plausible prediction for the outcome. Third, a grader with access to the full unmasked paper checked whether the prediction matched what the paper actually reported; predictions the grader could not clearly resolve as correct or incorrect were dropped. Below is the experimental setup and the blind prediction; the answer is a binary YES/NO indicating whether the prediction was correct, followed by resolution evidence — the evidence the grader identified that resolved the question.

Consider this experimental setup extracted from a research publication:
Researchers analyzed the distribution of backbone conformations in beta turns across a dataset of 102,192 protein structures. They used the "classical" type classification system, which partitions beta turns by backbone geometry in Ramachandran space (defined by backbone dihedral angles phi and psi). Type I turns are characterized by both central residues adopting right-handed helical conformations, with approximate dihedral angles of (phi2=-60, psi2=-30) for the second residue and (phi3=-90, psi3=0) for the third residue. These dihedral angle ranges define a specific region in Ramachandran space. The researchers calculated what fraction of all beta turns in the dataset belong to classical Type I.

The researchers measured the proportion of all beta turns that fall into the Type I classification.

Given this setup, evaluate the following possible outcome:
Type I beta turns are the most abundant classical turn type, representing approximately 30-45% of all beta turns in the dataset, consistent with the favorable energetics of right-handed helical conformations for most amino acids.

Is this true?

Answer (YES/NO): NO